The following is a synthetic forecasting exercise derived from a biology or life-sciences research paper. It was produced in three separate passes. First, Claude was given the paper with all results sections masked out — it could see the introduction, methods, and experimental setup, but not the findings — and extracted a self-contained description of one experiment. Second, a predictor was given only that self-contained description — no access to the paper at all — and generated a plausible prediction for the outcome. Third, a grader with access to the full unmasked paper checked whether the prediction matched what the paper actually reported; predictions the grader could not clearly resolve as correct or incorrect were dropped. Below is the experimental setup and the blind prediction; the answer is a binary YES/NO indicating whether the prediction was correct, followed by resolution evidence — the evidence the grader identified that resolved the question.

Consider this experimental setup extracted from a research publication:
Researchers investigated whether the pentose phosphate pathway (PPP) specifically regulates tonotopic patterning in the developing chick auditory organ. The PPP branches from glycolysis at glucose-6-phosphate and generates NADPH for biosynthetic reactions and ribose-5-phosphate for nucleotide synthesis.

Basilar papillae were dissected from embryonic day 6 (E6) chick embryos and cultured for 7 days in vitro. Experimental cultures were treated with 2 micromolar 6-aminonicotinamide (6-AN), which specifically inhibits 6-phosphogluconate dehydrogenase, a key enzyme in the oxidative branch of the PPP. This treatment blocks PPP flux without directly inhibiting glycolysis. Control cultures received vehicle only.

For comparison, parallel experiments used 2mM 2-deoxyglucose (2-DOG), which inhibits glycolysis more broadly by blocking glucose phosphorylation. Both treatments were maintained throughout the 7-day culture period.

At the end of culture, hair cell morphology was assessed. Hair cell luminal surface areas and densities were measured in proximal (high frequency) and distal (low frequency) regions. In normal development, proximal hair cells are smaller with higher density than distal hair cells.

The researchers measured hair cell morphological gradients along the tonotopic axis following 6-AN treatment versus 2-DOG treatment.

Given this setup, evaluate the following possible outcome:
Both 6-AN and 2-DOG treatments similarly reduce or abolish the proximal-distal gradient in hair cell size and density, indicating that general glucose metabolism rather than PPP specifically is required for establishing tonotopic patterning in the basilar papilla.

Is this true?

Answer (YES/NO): NO